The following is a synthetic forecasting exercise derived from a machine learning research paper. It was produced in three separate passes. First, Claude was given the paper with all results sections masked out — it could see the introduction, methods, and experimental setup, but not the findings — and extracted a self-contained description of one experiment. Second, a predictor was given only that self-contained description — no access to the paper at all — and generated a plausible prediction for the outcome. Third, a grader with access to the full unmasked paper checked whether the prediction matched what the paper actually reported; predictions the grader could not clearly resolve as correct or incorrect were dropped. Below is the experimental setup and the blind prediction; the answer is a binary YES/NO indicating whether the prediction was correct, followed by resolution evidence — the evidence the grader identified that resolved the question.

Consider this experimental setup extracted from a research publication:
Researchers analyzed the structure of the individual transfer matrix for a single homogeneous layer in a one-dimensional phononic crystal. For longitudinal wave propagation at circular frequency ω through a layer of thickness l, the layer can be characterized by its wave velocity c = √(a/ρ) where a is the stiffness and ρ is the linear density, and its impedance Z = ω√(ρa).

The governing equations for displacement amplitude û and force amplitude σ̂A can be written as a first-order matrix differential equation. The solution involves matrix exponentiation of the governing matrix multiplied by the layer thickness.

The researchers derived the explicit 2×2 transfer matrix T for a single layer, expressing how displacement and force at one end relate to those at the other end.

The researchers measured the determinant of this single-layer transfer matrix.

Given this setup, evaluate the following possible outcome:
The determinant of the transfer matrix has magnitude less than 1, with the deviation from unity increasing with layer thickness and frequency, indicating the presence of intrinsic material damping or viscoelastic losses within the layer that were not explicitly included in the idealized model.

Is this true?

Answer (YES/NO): NO